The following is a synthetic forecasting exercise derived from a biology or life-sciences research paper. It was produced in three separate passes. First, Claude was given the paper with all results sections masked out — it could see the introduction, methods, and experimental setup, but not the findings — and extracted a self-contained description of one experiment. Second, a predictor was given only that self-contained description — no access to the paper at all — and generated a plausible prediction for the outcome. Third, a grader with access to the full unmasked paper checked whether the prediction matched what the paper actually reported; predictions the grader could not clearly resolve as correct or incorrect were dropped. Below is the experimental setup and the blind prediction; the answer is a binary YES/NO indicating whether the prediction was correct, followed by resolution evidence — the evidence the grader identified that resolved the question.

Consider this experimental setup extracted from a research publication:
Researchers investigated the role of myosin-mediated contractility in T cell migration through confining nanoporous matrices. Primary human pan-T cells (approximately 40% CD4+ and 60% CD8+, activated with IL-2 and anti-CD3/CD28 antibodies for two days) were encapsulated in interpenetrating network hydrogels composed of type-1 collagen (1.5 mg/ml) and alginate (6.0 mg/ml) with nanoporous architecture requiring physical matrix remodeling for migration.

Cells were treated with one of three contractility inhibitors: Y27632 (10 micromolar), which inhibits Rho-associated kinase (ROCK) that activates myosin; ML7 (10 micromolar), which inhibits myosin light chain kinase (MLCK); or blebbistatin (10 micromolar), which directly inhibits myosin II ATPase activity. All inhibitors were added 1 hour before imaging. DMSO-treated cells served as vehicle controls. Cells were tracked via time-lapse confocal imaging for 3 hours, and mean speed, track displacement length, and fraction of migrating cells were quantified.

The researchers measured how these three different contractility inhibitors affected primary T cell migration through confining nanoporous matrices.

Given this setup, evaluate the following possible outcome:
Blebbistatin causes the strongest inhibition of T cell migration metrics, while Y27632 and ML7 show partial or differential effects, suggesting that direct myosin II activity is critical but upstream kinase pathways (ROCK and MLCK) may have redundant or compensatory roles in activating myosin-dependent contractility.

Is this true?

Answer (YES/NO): NO